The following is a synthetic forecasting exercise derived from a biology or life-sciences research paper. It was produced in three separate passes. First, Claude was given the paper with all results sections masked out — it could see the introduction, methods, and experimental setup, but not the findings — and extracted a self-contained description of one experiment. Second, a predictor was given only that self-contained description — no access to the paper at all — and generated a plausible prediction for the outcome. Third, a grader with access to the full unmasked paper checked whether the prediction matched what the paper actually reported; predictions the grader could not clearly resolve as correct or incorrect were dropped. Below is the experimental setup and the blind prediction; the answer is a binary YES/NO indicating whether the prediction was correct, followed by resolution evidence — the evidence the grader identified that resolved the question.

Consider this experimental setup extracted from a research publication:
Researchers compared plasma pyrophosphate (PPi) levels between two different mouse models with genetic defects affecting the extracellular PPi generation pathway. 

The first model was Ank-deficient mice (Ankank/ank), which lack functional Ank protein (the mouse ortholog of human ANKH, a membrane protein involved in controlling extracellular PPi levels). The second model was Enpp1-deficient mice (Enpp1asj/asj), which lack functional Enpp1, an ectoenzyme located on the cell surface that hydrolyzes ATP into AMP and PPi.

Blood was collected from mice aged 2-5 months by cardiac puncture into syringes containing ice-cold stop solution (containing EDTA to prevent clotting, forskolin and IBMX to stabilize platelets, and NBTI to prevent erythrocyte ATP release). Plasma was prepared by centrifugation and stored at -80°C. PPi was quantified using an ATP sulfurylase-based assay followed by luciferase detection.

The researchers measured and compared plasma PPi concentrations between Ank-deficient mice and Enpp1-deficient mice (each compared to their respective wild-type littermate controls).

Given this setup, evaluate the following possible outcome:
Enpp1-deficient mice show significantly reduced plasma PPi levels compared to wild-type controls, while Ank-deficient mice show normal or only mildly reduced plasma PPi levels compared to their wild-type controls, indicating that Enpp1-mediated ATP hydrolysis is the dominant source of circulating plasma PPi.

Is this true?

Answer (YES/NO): YES